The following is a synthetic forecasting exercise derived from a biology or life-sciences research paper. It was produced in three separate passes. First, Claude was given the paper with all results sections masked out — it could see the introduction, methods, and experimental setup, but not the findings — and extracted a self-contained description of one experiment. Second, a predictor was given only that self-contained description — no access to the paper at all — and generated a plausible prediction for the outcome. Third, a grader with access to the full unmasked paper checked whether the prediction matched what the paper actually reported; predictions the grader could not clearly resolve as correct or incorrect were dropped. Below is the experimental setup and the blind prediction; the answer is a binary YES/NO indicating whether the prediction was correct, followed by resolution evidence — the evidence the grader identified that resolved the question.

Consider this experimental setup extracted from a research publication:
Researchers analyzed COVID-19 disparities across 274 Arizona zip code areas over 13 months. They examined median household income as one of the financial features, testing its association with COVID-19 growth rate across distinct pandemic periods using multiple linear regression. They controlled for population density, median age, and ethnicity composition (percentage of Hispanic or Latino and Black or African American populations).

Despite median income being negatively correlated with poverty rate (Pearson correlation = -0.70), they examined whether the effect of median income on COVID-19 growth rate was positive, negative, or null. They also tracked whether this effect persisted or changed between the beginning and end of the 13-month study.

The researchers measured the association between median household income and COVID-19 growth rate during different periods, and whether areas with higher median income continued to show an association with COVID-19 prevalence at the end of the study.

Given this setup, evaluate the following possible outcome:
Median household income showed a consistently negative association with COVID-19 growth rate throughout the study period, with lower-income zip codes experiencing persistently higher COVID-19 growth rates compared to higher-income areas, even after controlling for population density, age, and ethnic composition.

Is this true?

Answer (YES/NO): NO